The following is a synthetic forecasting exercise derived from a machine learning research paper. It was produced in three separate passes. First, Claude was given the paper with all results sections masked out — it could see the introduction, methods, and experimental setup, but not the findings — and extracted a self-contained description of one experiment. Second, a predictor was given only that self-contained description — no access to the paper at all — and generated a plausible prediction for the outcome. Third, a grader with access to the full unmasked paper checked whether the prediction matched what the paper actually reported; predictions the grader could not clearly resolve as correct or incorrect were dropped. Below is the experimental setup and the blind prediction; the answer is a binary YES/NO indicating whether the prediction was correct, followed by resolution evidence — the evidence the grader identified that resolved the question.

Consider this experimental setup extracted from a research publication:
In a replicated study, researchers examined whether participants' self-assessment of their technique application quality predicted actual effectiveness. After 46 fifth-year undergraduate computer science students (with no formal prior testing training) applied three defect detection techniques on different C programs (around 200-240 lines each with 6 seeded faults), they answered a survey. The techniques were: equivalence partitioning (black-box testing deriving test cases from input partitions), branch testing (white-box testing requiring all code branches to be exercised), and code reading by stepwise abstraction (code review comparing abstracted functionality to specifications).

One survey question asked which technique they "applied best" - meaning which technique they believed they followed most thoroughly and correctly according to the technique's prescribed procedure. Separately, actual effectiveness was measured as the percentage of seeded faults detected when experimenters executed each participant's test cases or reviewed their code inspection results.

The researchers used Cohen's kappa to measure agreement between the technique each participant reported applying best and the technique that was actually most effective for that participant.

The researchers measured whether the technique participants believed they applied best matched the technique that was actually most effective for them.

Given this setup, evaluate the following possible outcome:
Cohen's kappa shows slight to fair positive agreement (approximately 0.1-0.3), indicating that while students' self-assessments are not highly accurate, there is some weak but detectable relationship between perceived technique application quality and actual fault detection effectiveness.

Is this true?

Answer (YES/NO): YES